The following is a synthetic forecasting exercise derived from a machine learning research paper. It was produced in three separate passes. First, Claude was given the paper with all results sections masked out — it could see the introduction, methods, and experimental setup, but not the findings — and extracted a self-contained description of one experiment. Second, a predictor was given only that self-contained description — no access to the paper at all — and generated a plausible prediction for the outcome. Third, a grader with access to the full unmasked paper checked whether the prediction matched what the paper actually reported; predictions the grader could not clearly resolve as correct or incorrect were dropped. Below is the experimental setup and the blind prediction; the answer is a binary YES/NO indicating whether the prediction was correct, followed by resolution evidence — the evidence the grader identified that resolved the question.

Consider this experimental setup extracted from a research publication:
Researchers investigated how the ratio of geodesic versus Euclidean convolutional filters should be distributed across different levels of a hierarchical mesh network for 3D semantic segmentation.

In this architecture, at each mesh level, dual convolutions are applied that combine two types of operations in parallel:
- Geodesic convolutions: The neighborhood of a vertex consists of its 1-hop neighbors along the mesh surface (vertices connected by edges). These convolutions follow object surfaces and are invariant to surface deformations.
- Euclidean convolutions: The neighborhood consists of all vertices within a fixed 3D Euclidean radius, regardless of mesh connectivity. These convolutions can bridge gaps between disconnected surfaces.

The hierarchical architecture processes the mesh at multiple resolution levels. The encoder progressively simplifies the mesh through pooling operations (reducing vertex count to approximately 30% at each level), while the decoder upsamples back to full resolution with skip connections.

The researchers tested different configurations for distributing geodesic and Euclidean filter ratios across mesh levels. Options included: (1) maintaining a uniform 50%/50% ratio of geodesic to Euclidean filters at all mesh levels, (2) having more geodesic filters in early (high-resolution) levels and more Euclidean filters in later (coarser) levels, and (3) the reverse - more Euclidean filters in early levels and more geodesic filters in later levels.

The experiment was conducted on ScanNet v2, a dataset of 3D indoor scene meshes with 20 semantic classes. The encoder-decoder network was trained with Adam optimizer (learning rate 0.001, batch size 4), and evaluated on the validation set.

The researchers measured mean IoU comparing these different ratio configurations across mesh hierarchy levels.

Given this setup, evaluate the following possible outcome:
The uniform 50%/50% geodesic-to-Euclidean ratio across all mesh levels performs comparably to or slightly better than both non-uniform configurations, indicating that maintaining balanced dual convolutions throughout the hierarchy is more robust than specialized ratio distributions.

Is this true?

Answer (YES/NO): NO